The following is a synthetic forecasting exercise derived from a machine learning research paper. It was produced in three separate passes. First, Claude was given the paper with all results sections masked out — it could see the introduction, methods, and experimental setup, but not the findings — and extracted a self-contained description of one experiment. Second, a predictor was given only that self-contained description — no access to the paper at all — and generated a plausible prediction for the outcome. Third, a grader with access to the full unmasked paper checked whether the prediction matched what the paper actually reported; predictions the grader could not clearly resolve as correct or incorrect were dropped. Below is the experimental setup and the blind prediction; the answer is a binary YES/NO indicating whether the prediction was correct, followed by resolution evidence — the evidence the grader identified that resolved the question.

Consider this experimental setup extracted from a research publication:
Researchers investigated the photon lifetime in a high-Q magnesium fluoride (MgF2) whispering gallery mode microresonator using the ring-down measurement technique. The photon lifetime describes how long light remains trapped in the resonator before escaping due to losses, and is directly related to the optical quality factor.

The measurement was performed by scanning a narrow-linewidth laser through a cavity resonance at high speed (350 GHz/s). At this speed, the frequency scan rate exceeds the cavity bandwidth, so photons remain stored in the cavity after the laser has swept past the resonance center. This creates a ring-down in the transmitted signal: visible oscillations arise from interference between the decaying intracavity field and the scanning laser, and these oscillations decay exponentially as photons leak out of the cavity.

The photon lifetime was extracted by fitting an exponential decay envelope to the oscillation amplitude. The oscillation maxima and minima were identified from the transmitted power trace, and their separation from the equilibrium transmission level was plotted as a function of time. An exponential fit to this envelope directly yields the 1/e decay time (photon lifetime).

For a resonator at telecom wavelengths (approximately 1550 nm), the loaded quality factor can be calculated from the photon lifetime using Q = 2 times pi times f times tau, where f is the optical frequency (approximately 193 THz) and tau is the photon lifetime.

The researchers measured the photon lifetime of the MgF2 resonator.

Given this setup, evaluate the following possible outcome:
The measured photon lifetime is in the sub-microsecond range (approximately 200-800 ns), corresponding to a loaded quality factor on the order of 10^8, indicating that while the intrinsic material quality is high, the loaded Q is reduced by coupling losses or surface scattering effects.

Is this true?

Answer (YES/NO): NO